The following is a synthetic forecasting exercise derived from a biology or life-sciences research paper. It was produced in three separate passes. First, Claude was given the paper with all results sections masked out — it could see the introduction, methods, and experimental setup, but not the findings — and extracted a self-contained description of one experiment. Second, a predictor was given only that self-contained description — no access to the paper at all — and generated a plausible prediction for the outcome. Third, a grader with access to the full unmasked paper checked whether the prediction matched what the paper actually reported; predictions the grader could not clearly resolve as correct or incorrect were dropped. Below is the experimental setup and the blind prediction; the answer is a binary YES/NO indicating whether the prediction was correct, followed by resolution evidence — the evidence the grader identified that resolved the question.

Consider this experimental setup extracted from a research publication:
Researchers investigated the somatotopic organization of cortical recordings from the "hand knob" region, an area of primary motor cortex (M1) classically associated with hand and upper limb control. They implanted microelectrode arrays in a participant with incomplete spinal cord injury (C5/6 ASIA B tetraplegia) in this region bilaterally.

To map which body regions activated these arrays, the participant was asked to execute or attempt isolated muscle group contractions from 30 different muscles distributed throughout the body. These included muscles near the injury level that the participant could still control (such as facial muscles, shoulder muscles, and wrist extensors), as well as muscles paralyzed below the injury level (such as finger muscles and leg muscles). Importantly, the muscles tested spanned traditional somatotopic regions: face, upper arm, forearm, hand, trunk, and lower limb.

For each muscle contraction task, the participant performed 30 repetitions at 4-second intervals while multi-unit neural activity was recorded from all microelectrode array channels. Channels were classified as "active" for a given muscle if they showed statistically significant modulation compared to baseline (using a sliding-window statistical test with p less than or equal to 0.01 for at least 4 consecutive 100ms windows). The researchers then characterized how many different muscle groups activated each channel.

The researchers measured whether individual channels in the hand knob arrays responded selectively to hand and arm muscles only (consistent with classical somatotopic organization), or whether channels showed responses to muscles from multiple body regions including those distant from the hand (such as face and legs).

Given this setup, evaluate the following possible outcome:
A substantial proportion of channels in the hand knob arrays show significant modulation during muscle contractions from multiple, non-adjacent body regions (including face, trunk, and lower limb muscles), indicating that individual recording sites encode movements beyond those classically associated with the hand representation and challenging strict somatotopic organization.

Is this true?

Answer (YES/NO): YES